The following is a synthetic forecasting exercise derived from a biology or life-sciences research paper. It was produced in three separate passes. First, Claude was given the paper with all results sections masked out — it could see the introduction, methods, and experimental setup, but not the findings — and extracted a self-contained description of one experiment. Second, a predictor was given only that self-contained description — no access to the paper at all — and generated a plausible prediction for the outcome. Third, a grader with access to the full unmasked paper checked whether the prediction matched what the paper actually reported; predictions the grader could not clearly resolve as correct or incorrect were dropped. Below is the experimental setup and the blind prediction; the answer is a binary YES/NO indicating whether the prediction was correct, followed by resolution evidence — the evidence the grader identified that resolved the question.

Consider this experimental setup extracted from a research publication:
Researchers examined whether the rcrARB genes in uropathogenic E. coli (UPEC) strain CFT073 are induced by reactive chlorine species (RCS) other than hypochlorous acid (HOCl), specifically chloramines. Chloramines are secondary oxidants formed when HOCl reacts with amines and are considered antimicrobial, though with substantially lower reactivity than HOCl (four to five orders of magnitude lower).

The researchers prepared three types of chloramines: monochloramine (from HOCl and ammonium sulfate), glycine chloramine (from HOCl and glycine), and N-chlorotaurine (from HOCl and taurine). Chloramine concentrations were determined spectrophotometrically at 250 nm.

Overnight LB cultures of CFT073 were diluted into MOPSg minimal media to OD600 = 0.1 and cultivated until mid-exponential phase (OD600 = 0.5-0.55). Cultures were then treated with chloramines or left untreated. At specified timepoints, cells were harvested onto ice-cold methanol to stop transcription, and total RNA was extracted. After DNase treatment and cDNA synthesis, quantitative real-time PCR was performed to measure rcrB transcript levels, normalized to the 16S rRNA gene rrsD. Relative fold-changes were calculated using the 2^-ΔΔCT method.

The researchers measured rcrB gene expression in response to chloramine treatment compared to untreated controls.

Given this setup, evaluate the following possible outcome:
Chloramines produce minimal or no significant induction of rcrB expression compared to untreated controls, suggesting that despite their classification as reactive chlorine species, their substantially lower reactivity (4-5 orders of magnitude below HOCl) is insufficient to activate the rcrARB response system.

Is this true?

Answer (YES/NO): NO